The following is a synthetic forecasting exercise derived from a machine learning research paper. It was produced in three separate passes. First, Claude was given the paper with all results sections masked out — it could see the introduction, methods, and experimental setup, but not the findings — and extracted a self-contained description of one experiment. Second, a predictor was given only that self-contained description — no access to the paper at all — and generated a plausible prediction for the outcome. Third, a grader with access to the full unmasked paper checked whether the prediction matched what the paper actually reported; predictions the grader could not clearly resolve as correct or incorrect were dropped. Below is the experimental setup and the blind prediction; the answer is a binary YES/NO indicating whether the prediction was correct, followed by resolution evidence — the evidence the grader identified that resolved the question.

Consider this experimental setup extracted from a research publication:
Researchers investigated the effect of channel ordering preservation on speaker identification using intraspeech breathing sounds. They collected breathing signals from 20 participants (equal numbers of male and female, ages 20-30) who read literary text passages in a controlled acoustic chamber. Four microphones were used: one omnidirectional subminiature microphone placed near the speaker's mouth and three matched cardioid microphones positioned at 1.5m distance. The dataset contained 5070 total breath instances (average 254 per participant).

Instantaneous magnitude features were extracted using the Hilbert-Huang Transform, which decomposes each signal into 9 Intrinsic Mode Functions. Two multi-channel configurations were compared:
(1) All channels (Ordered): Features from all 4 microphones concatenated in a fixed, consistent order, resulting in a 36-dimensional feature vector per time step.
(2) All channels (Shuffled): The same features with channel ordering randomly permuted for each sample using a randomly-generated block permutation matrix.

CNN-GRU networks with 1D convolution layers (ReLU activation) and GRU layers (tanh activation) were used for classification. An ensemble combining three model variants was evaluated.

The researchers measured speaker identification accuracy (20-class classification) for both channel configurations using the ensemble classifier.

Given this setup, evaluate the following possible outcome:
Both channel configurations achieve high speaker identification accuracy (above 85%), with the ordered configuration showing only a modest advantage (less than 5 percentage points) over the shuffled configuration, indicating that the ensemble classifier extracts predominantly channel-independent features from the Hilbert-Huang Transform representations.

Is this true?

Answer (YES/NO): NO